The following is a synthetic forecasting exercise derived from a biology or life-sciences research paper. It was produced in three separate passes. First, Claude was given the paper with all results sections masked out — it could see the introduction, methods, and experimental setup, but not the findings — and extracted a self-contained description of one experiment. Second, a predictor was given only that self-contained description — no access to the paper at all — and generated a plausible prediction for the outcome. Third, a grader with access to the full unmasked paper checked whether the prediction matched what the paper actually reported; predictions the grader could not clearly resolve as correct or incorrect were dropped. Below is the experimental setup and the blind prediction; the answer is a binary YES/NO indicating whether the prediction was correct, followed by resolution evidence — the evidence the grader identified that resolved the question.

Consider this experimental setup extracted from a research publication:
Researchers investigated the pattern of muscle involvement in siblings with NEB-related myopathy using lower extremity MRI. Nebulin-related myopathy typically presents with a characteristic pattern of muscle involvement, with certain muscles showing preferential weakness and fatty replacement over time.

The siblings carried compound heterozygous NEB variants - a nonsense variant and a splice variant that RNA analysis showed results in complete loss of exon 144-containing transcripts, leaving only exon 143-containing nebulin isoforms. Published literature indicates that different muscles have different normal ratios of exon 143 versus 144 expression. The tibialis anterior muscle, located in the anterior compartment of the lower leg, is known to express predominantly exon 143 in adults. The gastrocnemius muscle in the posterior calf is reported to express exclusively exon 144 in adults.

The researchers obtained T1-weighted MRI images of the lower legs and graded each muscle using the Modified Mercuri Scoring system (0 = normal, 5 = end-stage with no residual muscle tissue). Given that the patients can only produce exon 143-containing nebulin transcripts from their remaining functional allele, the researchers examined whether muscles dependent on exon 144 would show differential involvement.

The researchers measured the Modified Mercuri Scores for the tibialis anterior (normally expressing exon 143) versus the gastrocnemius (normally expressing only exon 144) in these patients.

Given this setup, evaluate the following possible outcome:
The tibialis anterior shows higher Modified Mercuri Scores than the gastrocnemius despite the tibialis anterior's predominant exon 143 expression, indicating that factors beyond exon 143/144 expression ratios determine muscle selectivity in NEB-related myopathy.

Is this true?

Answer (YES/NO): NO